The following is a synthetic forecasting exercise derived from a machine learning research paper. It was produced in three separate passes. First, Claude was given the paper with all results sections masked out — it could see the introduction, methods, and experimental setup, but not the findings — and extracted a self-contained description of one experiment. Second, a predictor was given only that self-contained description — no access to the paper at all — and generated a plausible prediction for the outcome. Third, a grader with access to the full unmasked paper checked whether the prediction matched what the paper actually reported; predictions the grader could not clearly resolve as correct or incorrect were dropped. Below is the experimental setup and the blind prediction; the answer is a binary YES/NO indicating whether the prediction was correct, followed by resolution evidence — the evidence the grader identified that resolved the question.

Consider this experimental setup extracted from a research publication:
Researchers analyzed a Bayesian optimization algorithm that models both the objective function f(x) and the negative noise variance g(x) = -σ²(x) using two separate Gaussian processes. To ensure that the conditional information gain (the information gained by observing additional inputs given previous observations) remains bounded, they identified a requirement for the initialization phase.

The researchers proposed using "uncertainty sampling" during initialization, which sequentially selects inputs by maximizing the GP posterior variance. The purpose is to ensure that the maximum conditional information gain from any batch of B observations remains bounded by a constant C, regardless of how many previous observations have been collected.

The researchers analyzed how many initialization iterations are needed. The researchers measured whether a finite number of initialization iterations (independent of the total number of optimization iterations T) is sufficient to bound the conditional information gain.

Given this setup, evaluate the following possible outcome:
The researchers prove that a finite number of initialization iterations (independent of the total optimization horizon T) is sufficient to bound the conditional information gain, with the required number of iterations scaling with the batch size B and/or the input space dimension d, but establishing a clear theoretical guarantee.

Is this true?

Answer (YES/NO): NO